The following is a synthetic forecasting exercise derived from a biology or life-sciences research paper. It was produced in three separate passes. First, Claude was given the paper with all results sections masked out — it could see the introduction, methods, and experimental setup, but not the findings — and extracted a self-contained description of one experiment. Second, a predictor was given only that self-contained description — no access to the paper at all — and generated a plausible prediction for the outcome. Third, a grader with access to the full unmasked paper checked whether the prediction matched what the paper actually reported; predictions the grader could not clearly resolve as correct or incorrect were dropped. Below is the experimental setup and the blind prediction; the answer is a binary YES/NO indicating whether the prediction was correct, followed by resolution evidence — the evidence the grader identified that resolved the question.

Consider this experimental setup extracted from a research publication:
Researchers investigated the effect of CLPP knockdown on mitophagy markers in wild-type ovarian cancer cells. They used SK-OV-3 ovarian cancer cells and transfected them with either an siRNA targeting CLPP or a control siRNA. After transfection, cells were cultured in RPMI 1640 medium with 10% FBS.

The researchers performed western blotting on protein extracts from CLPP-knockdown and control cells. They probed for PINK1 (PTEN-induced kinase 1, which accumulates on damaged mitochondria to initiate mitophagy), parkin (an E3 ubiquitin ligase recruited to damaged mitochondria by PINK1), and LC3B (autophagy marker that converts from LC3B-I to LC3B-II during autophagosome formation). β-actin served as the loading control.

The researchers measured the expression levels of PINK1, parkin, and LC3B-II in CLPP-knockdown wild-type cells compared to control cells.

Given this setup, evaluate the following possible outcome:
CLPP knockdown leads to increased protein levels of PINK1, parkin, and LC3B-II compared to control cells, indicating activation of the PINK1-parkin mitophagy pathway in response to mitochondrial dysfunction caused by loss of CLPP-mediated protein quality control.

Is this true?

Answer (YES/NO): YES